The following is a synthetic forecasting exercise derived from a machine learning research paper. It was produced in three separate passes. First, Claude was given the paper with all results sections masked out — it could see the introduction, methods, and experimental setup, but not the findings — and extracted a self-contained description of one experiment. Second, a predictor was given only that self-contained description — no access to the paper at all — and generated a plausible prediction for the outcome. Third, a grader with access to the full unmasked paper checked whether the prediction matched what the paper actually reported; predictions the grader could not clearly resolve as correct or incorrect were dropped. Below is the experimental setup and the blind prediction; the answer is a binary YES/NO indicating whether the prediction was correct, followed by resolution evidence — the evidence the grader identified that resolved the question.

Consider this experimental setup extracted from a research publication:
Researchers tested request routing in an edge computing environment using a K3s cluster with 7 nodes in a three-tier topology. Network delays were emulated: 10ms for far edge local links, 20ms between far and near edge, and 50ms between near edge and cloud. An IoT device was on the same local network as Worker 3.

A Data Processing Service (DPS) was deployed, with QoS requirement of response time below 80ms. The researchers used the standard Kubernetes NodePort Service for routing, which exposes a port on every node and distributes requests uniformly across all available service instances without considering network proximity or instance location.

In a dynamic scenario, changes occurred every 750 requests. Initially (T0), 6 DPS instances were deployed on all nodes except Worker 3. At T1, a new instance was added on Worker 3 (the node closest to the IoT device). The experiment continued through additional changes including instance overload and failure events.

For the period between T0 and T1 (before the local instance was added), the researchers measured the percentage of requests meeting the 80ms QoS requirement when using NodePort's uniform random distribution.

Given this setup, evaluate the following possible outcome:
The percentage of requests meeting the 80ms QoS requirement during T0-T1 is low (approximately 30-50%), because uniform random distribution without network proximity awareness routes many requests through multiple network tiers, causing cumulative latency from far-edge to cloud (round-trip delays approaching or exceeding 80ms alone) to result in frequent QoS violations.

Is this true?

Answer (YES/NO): NO